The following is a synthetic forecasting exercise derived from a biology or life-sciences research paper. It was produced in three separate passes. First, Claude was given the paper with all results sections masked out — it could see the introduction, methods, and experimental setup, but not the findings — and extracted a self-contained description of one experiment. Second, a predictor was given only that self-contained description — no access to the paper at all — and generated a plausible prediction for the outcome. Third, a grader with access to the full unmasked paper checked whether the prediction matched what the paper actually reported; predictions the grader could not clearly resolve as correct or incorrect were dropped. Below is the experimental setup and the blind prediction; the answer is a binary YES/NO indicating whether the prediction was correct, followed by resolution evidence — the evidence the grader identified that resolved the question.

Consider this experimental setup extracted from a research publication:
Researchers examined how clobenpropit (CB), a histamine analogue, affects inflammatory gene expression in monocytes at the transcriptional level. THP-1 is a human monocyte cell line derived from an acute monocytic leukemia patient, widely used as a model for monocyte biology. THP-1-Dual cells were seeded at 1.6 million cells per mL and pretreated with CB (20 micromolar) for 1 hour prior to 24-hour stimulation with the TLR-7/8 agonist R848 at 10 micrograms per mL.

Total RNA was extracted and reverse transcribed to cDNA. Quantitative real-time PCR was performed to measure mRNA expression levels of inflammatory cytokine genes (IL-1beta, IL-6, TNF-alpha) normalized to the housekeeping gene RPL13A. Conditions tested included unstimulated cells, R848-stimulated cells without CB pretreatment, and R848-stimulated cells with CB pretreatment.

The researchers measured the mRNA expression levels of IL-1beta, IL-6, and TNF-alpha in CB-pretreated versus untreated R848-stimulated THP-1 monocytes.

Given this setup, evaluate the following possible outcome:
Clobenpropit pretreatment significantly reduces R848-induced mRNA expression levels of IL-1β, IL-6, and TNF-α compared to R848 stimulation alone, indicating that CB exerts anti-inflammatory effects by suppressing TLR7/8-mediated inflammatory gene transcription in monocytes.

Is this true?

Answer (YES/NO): YES